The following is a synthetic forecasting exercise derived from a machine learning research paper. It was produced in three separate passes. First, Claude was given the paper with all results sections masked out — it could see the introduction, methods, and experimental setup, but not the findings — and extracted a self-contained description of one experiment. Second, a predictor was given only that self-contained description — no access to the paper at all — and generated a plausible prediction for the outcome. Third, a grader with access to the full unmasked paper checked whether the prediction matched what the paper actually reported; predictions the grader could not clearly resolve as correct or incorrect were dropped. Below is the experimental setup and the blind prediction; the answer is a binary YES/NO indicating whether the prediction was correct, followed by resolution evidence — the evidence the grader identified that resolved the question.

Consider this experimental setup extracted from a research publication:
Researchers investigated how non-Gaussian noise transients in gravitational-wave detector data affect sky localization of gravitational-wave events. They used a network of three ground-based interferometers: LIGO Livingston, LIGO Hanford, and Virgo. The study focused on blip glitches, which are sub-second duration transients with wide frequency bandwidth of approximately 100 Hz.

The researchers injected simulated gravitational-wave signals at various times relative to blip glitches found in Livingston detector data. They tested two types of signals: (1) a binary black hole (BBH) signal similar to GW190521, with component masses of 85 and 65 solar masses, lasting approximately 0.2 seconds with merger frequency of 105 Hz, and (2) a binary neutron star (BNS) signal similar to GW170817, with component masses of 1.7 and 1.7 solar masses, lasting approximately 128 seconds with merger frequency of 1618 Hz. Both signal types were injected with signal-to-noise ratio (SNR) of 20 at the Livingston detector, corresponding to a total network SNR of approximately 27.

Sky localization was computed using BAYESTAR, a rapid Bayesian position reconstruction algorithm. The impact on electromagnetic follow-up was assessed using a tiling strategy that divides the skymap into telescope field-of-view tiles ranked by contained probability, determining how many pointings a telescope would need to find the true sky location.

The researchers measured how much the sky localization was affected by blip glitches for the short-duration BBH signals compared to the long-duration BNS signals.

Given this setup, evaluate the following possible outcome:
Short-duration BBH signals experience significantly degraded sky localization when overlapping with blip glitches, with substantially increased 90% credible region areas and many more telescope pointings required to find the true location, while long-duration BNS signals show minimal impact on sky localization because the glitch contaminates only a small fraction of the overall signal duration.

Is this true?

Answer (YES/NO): NO